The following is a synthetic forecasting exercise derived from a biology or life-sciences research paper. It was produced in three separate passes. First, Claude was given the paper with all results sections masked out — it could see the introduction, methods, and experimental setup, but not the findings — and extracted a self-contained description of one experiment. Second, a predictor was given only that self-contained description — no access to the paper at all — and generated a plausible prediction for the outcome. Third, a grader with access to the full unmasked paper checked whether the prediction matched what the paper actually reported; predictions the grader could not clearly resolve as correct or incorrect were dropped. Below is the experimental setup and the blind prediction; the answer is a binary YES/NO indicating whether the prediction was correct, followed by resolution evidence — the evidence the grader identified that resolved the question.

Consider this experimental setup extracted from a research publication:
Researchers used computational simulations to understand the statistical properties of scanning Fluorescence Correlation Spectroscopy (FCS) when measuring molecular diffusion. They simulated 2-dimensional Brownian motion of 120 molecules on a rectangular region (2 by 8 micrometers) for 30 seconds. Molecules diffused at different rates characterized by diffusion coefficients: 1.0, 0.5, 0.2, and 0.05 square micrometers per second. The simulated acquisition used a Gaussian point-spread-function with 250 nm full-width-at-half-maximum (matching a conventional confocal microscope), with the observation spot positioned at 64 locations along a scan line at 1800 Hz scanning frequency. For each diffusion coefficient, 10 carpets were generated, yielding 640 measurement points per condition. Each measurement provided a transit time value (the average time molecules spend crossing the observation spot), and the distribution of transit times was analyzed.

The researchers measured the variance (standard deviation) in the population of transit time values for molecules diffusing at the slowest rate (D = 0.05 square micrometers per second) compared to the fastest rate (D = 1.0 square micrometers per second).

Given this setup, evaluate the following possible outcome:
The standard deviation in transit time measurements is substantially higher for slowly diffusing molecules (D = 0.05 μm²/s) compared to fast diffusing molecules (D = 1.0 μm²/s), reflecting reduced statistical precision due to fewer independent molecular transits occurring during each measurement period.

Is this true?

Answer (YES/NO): YES